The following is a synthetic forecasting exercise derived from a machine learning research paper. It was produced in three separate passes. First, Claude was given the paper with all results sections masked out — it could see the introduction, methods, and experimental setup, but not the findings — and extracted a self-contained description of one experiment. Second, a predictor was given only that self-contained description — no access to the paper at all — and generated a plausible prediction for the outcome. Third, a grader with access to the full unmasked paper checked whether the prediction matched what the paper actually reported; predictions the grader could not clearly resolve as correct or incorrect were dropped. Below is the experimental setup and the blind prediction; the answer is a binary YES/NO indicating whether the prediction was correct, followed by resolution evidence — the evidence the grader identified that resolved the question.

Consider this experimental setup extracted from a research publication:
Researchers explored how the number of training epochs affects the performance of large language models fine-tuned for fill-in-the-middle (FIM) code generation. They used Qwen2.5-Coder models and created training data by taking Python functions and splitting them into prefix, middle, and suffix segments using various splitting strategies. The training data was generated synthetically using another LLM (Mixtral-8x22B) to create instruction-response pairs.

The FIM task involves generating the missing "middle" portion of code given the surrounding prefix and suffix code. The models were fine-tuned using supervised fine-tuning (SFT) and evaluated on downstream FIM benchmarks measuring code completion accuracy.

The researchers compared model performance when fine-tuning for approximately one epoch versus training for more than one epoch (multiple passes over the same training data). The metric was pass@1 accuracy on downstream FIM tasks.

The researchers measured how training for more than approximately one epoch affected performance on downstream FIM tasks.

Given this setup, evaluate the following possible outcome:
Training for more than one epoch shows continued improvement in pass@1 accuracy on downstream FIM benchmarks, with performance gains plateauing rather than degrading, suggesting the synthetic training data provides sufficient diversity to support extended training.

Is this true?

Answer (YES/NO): NO